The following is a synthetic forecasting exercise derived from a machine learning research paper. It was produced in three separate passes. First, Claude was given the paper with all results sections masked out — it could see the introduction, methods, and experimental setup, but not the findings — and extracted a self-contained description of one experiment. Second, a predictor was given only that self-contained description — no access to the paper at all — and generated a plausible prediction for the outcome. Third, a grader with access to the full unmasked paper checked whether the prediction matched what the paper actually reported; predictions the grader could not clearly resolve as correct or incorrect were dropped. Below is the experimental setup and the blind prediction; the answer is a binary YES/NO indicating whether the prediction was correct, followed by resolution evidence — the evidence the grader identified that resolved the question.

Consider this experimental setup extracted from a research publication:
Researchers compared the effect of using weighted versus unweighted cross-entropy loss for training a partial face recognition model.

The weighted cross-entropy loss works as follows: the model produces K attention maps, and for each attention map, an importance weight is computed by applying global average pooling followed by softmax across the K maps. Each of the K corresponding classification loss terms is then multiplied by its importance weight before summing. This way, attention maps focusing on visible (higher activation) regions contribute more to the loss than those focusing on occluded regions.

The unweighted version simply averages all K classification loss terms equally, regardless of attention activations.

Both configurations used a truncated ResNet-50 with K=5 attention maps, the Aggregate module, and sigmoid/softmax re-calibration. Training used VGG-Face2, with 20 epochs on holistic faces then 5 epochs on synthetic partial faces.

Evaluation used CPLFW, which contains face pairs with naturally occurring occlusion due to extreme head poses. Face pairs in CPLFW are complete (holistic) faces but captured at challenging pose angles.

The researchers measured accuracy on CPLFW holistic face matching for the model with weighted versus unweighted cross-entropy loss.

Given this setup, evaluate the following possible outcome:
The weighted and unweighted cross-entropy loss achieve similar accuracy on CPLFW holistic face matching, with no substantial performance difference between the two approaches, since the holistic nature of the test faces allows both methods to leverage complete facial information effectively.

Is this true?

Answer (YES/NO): NO